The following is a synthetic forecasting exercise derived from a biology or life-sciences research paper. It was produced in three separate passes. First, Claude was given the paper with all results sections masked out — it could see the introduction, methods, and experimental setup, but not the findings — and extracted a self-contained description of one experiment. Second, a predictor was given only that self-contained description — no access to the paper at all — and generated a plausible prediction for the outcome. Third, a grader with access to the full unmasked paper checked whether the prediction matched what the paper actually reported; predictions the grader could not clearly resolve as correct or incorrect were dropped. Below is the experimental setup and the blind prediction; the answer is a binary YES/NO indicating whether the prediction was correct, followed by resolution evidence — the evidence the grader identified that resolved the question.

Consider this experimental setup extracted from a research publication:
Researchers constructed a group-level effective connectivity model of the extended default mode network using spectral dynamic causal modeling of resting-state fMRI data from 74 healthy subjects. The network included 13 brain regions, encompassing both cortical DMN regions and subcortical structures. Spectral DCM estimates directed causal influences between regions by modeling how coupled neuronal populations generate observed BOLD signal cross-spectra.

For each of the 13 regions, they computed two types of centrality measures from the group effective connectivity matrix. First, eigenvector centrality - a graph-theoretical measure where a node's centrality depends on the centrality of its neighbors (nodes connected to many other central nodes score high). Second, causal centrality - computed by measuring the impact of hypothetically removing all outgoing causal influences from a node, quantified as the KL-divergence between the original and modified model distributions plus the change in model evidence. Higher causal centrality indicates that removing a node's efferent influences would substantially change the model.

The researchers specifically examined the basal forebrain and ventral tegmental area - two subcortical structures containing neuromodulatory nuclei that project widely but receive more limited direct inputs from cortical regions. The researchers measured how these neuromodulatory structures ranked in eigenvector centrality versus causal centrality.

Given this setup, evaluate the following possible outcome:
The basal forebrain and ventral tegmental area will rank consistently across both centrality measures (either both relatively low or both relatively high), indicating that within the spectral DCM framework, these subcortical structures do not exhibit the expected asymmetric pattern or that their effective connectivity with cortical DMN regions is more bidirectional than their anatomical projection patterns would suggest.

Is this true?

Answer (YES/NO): NO